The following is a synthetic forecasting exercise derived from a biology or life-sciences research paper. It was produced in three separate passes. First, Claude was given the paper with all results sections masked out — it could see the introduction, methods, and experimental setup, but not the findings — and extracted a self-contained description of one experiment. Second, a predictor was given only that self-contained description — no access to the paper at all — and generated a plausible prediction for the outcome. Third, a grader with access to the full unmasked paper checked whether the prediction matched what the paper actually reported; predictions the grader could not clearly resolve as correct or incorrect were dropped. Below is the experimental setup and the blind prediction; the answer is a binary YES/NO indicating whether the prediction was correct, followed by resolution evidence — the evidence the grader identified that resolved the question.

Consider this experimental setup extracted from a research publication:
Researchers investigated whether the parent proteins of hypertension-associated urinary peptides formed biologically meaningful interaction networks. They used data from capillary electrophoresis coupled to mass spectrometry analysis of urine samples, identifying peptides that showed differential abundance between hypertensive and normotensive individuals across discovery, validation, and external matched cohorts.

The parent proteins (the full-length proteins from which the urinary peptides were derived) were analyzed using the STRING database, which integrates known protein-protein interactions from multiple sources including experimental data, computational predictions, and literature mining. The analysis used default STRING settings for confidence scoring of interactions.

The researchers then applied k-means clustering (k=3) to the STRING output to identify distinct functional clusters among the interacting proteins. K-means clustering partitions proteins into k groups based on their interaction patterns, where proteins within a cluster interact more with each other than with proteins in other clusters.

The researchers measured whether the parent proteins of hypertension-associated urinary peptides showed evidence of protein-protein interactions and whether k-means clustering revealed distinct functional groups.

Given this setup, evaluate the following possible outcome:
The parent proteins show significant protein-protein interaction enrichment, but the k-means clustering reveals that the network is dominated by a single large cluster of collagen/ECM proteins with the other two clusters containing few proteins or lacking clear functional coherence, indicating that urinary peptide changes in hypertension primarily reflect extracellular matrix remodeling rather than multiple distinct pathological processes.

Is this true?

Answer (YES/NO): NO